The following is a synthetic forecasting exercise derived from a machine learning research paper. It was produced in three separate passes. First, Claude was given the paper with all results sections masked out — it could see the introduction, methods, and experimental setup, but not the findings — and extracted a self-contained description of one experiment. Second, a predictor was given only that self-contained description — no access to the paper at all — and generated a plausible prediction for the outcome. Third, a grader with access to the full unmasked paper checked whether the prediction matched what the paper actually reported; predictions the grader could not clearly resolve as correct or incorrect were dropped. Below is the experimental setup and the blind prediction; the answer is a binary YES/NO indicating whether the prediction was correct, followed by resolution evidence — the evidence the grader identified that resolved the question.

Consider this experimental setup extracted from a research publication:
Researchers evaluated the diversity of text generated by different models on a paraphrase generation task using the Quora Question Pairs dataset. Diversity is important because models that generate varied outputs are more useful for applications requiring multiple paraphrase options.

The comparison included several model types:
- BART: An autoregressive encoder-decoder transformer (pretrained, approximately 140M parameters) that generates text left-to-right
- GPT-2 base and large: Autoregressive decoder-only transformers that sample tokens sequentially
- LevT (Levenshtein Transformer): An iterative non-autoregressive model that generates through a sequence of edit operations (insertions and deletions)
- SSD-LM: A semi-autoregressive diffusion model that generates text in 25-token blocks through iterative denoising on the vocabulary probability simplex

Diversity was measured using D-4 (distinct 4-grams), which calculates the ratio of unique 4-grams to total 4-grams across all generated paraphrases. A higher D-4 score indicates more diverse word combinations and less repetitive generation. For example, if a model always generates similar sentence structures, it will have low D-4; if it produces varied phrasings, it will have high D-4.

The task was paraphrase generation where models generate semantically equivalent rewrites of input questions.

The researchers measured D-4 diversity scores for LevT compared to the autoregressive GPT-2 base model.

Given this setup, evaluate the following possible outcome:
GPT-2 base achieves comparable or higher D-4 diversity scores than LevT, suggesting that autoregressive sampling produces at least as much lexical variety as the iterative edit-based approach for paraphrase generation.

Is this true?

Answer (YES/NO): YES